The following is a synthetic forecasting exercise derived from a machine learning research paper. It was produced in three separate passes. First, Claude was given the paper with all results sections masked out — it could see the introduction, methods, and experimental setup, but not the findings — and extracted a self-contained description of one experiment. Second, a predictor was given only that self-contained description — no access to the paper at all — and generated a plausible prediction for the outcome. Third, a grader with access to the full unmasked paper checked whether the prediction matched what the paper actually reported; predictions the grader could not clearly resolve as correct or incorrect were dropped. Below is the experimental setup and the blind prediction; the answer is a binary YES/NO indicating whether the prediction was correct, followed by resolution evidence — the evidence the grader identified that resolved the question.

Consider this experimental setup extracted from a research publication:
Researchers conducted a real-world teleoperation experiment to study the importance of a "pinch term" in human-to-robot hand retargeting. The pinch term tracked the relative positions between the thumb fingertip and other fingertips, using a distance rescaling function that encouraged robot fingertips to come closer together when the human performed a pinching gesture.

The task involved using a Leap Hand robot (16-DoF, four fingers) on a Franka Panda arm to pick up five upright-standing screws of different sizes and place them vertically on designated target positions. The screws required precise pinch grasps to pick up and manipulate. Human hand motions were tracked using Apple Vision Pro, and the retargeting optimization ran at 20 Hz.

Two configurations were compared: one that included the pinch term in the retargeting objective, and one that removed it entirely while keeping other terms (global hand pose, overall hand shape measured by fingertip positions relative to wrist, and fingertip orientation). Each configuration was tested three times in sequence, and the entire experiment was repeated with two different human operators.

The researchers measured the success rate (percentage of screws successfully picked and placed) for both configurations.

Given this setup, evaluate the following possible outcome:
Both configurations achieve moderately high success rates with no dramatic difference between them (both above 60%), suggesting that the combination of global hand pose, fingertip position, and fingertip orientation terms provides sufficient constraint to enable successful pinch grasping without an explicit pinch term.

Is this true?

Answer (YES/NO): NO